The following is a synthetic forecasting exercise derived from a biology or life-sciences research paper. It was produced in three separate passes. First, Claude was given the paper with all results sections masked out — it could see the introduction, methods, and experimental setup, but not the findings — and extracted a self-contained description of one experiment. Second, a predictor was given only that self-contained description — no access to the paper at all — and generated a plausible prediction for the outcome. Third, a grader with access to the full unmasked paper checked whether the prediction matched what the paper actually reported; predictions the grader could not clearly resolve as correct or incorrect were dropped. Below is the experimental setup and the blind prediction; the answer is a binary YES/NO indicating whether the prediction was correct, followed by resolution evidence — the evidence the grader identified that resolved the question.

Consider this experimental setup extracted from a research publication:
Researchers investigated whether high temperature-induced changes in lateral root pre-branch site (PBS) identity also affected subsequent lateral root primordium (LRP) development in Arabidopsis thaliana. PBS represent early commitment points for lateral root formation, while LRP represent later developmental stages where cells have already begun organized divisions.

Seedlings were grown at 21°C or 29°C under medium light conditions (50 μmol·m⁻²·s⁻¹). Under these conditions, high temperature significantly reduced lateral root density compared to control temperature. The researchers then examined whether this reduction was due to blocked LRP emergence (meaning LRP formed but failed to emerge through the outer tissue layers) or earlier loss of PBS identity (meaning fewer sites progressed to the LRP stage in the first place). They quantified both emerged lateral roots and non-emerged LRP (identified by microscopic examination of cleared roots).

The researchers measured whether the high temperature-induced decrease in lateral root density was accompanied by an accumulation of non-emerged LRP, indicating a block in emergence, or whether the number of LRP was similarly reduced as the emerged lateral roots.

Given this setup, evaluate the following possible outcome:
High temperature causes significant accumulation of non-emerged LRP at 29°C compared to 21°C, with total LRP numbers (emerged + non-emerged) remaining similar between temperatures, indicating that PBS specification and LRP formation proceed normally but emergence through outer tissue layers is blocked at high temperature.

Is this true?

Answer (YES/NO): NO